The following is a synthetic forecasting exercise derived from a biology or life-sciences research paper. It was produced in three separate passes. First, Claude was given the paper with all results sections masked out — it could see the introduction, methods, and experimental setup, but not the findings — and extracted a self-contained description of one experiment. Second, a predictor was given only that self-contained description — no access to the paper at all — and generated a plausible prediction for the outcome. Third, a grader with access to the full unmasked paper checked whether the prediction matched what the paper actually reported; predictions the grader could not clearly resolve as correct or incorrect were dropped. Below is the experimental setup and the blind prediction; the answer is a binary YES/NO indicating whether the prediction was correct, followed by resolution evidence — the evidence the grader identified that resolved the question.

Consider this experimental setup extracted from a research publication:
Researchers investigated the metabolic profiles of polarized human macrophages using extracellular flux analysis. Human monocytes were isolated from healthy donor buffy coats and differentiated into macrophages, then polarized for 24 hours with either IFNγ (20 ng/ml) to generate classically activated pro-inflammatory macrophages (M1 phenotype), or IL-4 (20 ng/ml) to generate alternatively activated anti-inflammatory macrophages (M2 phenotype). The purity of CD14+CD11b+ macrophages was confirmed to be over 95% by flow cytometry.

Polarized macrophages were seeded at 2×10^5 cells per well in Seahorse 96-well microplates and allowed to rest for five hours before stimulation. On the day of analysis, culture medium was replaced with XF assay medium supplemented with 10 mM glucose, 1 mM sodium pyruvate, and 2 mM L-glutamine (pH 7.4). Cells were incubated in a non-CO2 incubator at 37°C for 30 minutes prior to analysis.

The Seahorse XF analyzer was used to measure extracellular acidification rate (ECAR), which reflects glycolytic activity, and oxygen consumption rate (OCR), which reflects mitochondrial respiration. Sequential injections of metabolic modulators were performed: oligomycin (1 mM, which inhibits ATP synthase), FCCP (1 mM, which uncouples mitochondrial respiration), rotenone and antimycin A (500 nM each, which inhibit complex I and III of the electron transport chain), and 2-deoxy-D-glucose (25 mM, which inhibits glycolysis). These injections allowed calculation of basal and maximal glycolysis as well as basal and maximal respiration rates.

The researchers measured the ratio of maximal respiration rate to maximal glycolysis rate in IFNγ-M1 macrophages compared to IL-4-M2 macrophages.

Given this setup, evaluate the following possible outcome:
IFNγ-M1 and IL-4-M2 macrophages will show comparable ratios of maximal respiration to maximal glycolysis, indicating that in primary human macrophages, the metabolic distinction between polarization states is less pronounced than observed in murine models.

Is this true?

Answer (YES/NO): NO